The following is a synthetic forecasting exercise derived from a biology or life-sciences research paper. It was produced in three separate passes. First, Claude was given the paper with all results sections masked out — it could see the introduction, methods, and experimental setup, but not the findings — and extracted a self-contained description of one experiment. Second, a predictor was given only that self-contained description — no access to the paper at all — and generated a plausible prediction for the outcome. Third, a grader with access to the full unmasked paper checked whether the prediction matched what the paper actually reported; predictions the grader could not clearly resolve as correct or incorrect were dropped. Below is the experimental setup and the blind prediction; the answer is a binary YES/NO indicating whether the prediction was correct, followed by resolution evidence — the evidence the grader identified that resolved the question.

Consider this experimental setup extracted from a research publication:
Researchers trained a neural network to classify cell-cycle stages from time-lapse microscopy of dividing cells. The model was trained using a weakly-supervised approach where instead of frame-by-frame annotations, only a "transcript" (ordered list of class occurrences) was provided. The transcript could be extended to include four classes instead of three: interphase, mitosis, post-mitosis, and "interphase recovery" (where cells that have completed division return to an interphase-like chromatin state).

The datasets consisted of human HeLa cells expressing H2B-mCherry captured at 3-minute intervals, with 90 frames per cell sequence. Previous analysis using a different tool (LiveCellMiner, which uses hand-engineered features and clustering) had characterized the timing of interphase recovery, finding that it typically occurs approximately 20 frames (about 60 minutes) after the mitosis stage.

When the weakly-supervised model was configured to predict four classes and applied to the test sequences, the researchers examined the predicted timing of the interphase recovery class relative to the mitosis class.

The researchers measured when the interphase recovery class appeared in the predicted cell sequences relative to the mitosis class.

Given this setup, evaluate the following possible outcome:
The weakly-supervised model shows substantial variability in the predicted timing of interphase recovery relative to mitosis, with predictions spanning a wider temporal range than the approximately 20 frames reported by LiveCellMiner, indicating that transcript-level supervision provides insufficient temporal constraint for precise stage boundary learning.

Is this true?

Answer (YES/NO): NO